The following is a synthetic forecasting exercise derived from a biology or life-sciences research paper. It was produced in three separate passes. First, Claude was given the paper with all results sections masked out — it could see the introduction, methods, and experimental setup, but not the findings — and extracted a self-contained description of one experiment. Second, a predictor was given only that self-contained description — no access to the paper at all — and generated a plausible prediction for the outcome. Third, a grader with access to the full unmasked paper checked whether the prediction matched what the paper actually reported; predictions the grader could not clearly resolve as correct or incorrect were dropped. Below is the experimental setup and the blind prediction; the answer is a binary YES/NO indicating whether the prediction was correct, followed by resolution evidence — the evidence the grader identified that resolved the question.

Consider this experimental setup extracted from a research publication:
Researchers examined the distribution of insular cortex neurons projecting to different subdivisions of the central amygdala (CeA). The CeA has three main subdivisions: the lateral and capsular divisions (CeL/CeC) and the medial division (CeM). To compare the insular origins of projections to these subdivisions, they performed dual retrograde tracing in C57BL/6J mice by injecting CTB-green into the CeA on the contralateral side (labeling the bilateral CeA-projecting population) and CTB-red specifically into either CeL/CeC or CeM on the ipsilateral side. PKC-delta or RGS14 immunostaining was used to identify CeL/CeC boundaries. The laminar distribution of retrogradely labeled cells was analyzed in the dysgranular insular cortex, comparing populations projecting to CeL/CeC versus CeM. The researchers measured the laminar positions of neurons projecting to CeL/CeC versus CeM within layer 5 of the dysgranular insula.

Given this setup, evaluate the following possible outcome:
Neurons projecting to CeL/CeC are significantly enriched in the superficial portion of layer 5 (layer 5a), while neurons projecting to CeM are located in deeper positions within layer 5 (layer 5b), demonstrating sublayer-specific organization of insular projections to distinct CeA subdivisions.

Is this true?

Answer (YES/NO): YES